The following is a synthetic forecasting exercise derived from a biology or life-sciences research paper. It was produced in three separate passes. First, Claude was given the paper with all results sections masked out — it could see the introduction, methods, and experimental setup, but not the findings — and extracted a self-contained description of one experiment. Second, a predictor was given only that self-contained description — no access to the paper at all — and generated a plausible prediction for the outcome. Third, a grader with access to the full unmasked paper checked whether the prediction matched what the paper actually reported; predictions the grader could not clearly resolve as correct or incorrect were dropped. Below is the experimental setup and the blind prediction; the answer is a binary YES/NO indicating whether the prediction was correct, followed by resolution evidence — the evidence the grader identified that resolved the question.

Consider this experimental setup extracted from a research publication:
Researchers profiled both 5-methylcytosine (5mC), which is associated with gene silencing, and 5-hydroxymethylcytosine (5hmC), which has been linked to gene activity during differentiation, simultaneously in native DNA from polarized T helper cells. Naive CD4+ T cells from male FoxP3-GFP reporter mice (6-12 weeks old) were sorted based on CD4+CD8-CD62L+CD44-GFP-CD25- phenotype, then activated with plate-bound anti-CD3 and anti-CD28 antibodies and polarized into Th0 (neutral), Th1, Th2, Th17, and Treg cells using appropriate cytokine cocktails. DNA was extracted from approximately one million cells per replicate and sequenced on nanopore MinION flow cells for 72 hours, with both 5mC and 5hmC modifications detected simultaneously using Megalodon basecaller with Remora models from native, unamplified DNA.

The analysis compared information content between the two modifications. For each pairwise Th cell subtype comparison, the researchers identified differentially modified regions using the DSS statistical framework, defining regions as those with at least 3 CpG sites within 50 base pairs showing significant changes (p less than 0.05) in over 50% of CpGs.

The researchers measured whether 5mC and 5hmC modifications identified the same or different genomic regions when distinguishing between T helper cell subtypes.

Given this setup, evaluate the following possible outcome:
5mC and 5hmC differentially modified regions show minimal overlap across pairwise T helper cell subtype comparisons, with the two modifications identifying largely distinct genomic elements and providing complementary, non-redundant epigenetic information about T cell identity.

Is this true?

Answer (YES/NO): YES